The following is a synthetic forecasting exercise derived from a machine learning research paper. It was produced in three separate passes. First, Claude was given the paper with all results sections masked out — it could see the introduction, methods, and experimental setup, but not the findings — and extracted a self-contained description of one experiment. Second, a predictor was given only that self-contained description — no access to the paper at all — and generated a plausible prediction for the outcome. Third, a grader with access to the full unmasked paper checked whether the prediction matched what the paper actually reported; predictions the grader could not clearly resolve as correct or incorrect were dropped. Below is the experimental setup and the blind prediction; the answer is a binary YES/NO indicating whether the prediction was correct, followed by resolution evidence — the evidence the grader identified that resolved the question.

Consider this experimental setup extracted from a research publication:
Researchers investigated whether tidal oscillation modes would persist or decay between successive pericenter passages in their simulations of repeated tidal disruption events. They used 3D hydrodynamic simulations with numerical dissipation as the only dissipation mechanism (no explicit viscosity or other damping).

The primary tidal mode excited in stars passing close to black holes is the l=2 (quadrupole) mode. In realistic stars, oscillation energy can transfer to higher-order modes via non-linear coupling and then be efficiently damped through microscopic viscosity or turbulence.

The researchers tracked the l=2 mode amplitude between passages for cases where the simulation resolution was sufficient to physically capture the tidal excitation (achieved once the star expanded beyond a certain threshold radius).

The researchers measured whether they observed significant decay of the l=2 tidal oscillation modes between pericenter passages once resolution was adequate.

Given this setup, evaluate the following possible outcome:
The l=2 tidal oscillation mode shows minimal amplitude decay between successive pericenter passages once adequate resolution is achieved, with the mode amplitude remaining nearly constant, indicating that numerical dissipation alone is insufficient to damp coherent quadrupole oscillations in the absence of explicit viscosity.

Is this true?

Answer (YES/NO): YES